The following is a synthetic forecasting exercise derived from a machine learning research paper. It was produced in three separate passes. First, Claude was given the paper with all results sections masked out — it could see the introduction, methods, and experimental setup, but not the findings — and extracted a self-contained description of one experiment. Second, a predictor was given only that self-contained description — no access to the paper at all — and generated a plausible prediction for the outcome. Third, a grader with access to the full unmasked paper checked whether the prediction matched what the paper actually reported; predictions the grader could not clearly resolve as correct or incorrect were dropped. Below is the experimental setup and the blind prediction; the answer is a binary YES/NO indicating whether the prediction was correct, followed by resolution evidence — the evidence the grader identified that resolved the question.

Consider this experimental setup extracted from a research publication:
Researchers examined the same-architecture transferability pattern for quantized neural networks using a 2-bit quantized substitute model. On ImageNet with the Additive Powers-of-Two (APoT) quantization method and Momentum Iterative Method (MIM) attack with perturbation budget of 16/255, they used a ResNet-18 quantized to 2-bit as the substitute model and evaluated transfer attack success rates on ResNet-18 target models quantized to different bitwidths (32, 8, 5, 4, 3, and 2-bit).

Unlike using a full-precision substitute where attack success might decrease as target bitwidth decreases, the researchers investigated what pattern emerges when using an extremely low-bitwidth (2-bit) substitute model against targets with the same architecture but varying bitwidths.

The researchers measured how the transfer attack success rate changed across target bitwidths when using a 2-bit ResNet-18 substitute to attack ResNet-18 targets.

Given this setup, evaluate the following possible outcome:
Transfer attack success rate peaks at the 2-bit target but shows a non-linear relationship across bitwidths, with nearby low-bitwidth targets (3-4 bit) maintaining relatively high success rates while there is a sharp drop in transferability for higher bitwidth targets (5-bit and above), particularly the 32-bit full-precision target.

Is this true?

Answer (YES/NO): NO